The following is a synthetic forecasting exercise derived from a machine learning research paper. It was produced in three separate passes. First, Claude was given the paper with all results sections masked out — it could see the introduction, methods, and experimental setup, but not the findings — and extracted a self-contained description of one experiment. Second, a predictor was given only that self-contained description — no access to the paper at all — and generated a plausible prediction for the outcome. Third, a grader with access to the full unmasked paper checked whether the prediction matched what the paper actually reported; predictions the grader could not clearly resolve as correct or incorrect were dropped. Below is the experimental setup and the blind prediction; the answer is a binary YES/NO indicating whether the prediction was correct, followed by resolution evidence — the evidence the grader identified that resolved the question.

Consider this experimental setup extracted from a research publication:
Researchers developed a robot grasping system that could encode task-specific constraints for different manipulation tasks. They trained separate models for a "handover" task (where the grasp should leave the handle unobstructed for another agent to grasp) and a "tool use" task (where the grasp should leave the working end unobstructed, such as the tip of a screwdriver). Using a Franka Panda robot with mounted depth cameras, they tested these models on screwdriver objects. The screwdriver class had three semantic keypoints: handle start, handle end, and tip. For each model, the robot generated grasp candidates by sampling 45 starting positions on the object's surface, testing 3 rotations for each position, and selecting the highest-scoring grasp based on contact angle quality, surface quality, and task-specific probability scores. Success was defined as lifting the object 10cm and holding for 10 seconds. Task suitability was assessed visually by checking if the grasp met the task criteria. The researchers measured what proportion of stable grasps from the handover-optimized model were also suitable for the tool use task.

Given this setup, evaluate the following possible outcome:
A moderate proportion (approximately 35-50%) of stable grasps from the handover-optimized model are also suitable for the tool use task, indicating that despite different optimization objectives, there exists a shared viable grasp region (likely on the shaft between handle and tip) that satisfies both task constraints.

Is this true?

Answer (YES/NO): NO